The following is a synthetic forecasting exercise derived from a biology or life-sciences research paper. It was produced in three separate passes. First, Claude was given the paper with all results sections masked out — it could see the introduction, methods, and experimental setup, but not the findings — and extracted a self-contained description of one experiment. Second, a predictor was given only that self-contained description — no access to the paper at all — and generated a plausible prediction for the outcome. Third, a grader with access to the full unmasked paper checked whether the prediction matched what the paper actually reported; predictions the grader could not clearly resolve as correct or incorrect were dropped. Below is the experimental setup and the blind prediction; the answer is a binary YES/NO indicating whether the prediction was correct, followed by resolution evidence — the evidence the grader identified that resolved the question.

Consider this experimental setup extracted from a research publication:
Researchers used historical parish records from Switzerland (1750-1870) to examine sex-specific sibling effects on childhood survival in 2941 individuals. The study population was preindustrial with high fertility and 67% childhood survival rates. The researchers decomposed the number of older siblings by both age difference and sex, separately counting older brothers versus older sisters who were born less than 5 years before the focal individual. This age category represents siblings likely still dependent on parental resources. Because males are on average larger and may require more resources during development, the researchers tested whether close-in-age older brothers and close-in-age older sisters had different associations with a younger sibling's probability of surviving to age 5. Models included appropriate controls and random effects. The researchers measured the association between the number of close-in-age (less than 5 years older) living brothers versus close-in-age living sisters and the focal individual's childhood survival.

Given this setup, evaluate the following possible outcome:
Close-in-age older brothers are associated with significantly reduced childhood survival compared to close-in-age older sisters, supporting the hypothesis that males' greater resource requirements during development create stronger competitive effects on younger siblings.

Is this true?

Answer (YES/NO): NO